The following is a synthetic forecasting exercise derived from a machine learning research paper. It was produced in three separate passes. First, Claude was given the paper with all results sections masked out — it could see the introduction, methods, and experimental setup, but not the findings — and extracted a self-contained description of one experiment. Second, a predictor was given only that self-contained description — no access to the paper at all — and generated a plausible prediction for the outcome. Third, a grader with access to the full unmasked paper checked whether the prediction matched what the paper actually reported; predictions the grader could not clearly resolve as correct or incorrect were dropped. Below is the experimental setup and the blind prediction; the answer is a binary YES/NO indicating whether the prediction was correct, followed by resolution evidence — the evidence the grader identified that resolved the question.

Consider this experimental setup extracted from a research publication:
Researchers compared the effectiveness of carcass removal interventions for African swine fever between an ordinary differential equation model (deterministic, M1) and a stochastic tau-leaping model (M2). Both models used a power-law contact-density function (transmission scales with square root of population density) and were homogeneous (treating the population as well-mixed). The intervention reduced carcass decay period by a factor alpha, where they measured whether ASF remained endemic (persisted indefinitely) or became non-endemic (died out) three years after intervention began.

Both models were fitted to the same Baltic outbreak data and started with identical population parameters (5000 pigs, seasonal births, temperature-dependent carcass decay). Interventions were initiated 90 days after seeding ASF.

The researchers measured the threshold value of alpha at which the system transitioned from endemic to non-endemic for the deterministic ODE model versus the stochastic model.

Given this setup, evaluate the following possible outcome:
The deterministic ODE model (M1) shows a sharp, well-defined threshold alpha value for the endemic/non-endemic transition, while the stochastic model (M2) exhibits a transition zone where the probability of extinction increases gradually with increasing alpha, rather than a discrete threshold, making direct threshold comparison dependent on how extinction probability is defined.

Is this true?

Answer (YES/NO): YES